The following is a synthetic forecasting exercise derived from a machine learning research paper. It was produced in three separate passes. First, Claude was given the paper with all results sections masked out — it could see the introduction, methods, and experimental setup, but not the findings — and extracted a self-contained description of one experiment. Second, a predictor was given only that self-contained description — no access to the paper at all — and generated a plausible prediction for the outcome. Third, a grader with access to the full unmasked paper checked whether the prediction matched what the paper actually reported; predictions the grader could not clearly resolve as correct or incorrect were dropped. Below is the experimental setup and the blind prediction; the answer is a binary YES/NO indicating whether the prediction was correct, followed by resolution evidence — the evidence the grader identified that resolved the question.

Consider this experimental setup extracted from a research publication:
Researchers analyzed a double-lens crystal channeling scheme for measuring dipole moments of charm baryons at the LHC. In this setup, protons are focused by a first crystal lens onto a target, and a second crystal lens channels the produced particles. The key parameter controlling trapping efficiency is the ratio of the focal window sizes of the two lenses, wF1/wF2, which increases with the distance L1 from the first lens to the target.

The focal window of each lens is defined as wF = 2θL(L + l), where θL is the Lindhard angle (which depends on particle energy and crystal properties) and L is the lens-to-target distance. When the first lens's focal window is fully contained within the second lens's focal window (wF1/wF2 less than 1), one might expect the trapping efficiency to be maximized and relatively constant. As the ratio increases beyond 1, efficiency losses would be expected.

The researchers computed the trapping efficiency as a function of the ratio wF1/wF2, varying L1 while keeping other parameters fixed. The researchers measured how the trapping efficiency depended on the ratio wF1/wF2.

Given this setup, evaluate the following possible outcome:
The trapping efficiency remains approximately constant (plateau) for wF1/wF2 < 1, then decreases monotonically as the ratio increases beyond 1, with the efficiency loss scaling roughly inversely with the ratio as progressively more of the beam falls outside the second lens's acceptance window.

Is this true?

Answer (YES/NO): NO